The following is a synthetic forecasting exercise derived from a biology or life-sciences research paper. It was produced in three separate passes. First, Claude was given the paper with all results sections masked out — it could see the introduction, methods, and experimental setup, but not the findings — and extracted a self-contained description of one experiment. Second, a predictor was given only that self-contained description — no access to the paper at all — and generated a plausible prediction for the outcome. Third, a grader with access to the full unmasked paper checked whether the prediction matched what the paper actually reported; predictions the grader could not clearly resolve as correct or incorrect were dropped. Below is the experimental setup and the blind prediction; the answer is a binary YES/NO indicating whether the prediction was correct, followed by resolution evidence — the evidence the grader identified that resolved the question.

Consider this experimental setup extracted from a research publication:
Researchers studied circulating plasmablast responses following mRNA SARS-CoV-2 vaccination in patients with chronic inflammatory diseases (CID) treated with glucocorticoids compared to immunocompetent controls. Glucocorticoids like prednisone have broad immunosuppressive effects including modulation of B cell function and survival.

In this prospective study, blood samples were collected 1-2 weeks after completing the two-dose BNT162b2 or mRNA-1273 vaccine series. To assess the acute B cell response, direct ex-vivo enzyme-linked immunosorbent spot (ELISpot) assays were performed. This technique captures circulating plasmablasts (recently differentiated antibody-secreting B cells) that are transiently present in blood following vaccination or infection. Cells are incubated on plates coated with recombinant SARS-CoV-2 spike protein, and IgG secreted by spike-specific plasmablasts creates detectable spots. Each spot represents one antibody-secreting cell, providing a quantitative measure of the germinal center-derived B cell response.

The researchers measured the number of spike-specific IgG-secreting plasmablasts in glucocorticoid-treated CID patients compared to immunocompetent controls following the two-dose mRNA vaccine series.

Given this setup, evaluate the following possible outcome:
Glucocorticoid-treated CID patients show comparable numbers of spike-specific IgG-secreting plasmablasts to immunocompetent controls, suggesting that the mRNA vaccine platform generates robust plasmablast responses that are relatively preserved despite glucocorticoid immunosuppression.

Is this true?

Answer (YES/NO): NO